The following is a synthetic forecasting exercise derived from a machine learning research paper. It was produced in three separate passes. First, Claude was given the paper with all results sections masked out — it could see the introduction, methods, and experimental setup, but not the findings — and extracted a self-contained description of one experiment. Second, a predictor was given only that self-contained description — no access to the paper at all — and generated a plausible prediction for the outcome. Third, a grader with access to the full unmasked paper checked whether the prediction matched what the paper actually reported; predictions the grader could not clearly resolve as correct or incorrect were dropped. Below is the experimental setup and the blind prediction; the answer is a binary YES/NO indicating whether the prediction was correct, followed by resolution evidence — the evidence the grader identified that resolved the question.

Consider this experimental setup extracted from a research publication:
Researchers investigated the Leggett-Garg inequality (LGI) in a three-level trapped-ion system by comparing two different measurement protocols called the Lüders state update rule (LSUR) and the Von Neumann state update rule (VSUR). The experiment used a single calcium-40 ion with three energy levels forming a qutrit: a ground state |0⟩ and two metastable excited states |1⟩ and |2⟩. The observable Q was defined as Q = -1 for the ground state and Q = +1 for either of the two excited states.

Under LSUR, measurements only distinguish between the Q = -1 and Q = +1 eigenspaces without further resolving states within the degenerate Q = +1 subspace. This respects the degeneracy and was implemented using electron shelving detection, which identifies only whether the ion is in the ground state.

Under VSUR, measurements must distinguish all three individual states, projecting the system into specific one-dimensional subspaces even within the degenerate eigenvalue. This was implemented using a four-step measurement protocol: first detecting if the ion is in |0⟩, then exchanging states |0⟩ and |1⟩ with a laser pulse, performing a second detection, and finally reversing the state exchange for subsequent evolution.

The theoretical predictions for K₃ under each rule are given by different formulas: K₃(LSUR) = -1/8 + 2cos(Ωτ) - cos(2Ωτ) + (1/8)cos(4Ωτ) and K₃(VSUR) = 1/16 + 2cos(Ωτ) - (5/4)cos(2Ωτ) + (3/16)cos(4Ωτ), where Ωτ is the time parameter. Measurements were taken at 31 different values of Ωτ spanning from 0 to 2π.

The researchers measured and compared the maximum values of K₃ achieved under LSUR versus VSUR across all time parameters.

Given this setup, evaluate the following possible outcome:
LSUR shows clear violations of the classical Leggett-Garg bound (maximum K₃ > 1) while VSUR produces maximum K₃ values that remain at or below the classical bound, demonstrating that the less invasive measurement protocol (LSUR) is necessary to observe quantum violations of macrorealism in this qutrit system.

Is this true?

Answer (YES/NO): NO